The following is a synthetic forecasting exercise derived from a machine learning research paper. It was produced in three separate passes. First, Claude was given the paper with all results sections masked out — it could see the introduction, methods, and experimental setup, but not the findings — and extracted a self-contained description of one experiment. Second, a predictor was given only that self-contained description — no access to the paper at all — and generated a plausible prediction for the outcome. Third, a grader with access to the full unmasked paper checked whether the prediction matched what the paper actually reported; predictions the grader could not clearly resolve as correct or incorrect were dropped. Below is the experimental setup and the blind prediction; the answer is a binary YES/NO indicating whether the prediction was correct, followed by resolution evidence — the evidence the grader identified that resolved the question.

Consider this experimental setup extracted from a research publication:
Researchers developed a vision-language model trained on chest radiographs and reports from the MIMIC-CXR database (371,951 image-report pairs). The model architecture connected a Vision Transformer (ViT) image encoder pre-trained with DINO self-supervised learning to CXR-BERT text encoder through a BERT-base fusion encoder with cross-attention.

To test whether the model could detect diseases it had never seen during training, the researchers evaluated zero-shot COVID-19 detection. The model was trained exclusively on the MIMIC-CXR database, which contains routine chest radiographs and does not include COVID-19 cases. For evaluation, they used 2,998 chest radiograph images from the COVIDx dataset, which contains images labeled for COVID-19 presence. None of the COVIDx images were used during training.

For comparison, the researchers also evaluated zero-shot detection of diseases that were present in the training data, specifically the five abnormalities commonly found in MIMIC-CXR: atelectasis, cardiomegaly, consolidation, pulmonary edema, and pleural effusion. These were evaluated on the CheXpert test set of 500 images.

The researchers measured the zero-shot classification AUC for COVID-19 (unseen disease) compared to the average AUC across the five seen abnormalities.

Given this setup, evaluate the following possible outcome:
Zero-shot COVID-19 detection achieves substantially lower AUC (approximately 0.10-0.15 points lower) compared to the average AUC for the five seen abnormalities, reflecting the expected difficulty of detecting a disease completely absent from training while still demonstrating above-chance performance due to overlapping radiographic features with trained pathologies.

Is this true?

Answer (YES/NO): NO